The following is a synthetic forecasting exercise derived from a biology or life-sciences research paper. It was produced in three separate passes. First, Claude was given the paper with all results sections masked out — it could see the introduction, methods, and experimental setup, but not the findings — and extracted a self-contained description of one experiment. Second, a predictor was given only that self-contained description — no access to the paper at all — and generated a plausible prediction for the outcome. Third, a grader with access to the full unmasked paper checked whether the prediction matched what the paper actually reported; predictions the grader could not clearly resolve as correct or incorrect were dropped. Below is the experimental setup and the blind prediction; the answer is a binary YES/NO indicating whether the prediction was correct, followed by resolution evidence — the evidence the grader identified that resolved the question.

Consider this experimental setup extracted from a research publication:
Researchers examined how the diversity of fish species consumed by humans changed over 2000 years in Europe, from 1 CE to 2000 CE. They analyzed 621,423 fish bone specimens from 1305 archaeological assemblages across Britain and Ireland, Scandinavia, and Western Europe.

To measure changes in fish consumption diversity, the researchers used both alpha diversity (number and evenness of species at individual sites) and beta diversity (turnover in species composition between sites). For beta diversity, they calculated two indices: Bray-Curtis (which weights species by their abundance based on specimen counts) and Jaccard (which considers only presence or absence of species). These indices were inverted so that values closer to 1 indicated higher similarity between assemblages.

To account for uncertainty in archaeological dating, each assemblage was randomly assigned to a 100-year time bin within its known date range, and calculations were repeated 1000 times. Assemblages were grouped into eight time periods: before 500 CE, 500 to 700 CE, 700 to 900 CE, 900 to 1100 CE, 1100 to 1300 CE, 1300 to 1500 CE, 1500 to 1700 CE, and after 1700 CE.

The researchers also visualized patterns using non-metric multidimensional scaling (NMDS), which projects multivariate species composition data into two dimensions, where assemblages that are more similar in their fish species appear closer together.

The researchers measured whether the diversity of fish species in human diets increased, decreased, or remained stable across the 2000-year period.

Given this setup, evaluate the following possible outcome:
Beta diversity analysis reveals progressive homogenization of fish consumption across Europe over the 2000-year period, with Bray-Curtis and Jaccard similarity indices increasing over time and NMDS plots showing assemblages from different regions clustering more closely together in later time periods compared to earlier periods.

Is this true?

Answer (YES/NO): NO